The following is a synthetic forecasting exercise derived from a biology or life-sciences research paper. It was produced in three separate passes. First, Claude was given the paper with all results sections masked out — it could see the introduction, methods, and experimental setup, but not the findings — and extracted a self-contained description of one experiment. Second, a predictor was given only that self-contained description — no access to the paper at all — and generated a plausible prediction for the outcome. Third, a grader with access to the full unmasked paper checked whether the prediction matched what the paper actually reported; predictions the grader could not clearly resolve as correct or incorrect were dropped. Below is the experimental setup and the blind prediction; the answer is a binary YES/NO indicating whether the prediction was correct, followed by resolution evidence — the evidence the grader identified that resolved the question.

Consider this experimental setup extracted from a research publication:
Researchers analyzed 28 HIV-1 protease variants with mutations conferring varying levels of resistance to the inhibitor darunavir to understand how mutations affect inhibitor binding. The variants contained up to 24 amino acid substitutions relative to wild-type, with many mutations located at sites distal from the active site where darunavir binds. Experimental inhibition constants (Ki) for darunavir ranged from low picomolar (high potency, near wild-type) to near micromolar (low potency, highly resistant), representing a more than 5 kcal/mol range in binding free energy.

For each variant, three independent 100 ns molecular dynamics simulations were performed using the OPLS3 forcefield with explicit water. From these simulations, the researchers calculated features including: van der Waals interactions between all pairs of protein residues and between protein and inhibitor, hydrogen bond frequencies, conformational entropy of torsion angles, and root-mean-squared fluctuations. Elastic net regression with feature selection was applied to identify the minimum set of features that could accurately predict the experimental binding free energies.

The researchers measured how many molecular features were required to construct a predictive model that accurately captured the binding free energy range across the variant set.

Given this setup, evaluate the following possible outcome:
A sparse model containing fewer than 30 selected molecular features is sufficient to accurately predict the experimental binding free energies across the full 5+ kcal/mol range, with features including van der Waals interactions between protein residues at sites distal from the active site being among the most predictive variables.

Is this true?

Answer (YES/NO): YES